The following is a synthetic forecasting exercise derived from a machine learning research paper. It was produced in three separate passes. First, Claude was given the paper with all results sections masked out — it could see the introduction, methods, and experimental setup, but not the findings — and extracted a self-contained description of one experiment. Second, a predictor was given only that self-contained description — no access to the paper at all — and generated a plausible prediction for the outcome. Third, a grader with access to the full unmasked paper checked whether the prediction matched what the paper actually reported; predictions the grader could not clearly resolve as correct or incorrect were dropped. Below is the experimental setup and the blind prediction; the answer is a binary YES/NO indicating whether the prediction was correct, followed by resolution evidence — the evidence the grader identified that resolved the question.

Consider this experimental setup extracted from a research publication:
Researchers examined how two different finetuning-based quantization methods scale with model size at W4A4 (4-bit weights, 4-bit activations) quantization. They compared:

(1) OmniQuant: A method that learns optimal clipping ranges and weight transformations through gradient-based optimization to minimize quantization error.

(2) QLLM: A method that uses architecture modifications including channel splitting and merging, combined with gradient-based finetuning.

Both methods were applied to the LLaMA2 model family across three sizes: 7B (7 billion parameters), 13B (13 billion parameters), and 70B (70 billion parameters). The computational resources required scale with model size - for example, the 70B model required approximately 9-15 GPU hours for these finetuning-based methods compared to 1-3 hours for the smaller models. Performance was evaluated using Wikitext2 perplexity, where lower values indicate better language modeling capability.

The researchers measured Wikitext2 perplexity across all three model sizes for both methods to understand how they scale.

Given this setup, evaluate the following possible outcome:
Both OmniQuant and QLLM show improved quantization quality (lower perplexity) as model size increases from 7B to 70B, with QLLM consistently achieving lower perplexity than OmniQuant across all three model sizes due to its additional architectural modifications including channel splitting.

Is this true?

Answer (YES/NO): NO